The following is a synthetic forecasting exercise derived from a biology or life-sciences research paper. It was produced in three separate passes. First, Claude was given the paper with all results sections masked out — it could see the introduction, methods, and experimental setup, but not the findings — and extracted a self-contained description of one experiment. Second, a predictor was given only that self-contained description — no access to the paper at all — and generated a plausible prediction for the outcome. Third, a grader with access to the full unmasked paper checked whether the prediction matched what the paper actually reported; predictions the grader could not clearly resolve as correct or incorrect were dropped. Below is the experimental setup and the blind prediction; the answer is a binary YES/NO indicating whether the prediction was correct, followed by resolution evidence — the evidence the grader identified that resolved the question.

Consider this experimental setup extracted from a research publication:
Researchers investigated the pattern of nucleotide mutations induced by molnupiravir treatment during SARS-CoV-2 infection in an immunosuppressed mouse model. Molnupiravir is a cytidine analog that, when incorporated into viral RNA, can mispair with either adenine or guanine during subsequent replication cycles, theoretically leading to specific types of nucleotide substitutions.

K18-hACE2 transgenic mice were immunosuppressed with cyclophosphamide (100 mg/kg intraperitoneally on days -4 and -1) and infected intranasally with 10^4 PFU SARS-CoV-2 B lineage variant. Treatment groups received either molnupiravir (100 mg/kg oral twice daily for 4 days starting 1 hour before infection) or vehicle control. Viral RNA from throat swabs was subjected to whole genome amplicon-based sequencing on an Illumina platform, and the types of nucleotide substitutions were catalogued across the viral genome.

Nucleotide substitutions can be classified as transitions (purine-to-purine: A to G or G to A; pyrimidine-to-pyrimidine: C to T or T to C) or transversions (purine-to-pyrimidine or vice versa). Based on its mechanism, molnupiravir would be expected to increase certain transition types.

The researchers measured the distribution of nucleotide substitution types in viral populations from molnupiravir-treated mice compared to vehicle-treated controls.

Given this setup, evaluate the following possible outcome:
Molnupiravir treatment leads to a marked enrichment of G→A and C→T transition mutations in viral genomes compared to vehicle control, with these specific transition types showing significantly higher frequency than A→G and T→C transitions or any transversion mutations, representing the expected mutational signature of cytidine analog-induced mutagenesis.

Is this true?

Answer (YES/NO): YES